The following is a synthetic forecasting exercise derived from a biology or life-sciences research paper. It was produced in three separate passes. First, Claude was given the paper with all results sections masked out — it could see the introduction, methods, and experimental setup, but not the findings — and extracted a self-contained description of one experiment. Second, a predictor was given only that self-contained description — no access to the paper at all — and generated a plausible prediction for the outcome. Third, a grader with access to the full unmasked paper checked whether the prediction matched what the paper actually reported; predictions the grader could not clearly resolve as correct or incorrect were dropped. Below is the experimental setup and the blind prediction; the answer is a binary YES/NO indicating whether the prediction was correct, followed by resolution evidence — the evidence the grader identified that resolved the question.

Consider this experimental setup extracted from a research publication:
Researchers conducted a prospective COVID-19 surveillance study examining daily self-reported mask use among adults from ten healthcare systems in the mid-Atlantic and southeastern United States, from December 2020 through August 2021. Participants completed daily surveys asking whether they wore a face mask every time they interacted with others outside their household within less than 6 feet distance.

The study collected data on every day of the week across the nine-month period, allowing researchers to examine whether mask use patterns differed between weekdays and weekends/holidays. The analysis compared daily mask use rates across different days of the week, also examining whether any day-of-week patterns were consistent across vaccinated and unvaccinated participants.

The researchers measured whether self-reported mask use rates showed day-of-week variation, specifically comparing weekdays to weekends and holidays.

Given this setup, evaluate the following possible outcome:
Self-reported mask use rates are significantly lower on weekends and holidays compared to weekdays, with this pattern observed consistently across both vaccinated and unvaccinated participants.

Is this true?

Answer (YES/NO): YES